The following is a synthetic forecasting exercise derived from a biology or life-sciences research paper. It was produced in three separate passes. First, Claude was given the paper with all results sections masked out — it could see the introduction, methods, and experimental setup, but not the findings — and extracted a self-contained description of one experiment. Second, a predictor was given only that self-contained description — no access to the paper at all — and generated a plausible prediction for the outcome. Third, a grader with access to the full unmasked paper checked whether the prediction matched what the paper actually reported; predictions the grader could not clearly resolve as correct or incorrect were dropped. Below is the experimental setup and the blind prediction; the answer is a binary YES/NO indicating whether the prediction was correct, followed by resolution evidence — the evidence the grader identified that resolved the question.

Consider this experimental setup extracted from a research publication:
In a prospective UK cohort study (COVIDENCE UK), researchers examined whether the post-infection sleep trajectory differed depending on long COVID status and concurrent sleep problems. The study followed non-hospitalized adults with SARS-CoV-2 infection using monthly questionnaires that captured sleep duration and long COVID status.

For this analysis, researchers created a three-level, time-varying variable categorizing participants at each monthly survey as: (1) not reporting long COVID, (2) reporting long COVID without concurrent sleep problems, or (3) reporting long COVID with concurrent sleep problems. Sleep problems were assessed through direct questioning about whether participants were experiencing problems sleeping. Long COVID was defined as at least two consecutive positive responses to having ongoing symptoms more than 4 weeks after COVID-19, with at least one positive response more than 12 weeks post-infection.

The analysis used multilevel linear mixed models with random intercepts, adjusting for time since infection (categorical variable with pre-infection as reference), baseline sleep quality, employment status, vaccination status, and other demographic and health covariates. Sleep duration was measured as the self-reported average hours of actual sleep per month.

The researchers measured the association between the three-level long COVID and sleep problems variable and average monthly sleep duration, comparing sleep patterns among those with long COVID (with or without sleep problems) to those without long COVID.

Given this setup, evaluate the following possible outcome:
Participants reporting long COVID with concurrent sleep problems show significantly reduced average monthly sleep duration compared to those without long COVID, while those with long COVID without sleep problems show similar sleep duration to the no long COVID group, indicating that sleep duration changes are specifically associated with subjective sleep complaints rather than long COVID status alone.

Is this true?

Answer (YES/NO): NO